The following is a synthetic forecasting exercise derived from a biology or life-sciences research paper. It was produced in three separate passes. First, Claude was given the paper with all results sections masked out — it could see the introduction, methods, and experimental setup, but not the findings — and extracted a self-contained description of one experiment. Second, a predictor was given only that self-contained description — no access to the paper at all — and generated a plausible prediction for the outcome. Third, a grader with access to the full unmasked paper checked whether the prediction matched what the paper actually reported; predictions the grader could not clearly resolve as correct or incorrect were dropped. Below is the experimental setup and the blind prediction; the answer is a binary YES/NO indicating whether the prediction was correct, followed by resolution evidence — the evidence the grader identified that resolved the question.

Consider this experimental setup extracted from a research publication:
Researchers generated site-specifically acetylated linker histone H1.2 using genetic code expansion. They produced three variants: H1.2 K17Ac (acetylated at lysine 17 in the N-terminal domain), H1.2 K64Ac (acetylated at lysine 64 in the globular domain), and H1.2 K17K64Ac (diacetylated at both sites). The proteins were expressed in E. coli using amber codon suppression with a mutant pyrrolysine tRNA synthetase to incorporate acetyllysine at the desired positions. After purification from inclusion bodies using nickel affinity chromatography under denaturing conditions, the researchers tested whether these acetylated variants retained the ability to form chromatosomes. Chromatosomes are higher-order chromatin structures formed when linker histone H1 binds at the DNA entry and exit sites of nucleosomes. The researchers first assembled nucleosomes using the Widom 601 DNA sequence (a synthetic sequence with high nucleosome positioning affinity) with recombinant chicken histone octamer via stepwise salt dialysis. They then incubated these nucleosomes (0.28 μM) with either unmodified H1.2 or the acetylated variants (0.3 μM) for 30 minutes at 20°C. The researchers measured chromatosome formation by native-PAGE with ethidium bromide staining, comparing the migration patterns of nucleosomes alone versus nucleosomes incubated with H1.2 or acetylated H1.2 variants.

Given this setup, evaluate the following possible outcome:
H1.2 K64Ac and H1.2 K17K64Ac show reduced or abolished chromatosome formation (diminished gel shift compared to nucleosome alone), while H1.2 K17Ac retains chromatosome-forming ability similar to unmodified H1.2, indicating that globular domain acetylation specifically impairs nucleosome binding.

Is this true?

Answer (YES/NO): NO